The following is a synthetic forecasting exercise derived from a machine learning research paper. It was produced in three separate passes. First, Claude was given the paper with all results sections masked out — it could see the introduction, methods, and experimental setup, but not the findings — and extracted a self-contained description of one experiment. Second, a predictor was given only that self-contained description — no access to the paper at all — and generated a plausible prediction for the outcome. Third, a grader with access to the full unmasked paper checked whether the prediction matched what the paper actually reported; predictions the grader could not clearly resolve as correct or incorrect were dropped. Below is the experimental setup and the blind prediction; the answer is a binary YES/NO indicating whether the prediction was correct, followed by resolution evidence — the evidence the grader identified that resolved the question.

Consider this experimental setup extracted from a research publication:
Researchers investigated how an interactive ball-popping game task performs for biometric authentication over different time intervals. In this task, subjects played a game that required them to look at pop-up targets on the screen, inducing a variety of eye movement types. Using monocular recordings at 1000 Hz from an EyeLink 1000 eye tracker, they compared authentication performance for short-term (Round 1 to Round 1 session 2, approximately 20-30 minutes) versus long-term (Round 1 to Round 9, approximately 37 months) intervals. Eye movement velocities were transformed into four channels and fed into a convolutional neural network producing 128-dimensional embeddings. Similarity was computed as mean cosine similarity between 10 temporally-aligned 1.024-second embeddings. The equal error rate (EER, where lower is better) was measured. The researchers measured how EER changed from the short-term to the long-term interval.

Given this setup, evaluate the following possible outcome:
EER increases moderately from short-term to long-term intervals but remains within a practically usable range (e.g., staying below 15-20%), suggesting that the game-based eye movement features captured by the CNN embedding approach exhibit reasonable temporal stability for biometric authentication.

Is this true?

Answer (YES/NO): YES